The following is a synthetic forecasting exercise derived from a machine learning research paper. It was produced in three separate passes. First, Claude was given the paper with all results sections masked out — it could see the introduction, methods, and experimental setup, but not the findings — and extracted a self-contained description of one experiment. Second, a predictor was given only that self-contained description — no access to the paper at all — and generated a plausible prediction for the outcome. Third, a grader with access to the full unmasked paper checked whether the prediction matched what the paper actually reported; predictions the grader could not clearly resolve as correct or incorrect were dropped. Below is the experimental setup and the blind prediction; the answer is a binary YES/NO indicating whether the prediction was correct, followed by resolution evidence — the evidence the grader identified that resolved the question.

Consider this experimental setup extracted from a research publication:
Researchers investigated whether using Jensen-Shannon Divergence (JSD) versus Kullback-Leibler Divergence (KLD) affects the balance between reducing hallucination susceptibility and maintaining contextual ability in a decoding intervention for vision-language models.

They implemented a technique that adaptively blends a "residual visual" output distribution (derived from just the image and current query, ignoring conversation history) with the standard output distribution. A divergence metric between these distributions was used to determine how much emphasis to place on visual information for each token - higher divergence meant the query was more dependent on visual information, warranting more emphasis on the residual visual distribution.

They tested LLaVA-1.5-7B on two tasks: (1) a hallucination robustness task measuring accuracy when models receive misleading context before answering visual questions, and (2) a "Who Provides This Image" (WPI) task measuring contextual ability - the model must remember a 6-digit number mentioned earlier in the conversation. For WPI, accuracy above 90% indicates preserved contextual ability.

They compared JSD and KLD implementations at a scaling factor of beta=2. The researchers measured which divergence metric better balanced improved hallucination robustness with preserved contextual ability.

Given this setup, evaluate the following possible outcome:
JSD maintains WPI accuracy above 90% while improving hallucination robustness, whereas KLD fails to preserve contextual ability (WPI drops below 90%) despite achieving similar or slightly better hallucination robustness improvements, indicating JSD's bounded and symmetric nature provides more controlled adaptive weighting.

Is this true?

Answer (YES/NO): NO